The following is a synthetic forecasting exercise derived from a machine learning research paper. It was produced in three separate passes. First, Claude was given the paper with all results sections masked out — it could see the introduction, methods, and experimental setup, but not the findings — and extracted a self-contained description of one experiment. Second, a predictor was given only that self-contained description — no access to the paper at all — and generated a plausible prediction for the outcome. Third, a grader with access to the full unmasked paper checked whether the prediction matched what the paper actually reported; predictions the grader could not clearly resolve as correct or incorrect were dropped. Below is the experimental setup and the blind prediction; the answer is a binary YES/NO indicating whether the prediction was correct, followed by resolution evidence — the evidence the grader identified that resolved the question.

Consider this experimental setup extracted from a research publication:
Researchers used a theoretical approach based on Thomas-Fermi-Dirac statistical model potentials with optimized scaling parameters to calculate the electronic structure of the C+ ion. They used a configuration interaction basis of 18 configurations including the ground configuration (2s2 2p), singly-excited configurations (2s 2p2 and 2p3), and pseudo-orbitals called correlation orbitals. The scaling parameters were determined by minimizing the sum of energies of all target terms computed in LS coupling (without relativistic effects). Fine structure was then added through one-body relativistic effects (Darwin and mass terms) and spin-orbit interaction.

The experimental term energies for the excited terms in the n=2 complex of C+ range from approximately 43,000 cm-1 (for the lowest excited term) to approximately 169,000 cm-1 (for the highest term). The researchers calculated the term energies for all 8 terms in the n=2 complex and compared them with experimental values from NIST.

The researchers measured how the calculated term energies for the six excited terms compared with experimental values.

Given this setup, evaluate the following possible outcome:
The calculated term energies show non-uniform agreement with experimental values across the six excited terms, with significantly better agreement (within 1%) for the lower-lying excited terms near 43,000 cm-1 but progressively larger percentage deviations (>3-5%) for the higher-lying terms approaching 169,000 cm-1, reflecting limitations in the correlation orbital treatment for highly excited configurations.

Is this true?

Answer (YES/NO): NO